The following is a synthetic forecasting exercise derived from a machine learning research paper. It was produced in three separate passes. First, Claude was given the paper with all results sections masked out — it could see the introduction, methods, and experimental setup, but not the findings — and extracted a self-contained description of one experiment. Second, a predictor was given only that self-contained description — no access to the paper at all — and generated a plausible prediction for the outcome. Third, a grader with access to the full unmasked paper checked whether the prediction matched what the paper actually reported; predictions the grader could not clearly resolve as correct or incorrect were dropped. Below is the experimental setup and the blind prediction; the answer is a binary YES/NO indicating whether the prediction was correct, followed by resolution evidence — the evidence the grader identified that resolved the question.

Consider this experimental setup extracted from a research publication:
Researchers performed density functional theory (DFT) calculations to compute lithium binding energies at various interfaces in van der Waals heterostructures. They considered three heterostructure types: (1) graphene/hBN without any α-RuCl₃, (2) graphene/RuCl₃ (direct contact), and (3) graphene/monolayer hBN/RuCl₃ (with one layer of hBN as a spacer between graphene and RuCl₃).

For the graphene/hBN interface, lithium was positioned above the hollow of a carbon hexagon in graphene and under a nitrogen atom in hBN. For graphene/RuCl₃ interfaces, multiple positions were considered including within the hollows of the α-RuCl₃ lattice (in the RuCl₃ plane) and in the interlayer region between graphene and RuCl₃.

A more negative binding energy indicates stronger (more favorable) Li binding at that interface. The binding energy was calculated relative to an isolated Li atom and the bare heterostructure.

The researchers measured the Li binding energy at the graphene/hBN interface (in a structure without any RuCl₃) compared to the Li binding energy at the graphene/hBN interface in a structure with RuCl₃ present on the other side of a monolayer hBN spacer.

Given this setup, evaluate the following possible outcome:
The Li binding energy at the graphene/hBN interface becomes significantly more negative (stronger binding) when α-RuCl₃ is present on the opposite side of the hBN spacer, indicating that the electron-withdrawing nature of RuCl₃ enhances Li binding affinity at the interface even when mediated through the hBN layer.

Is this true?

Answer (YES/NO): YES